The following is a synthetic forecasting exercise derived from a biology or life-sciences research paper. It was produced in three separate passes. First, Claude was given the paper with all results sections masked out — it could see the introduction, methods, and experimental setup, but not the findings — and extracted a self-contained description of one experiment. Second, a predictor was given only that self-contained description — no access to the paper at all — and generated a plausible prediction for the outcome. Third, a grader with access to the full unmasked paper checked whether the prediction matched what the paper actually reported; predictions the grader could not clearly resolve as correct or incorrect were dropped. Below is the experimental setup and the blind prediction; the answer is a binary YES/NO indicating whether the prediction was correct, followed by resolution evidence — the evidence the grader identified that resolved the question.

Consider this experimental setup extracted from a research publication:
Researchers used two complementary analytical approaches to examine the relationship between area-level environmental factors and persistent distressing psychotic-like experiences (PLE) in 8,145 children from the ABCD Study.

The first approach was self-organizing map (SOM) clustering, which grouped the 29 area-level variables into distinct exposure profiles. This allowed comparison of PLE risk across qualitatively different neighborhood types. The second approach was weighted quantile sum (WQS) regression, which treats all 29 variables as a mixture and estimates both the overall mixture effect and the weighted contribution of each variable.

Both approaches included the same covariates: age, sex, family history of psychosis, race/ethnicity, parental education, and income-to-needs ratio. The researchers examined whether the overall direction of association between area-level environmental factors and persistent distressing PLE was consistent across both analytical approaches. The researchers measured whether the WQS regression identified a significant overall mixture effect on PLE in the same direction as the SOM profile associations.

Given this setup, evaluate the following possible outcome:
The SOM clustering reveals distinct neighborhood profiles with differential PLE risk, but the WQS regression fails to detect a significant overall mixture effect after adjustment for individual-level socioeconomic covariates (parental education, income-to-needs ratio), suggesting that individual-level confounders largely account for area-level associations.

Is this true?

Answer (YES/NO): NO